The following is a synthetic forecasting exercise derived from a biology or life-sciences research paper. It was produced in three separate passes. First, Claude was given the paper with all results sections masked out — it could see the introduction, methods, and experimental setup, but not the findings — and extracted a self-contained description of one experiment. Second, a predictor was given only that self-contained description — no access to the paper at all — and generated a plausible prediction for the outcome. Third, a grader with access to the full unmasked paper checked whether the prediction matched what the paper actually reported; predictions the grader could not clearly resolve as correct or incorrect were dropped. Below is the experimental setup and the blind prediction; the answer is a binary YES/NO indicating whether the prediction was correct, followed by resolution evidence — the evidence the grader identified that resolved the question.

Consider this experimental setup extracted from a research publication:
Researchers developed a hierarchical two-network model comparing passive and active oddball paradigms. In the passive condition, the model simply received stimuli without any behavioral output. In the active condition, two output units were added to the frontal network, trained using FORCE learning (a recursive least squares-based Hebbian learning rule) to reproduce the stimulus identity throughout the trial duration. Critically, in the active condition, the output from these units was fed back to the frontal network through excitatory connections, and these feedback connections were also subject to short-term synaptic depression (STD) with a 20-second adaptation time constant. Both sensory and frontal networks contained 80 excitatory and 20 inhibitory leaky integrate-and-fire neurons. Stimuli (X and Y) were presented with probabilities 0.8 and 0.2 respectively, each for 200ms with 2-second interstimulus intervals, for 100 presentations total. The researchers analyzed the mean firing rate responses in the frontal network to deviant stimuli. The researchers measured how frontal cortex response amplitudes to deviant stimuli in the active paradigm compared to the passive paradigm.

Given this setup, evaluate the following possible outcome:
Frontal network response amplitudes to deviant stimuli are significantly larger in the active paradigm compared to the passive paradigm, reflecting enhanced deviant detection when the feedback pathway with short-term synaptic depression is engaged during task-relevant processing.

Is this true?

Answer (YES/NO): YES